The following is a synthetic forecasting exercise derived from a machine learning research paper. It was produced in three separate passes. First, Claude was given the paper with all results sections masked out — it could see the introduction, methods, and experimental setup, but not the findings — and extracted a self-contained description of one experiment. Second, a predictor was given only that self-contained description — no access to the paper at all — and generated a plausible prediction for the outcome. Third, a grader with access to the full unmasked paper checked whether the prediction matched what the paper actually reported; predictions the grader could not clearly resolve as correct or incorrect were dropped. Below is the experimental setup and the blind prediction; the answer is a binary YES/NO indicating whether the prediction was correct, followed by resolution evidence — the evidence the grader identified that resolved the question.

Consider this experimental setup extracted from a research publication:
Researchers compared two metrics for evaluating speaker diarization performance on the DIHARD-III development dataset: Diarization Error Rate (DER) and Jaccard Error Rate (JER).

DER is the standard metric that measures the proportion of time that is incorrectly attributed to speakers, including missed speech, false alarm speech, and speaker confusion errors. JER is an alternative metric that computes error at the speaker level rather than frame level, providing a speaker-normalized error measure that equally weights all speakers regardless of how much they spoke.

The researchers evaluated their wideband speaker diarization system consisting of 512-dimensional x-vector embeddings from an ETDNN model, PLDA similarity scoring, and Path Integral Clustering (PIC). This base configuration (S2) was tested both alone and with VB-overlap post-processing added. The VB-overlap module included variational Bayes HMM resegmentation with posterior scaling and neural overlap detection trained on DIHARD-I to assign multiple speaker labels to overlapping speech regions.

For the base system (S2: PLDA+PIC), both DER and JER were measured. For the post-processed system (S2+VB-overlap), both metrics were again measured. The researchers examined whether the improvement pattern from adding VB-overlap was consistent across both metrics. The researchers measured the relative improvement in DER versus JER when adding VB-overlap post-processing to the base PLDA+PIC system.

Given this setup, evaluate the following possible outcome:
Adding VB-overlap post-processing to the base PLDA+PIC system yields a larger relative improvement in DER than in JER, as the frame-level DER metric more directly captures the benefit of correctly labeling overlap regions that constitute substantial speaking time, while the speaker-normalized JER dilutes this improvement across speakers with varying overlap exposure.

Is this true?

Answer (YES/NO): YES